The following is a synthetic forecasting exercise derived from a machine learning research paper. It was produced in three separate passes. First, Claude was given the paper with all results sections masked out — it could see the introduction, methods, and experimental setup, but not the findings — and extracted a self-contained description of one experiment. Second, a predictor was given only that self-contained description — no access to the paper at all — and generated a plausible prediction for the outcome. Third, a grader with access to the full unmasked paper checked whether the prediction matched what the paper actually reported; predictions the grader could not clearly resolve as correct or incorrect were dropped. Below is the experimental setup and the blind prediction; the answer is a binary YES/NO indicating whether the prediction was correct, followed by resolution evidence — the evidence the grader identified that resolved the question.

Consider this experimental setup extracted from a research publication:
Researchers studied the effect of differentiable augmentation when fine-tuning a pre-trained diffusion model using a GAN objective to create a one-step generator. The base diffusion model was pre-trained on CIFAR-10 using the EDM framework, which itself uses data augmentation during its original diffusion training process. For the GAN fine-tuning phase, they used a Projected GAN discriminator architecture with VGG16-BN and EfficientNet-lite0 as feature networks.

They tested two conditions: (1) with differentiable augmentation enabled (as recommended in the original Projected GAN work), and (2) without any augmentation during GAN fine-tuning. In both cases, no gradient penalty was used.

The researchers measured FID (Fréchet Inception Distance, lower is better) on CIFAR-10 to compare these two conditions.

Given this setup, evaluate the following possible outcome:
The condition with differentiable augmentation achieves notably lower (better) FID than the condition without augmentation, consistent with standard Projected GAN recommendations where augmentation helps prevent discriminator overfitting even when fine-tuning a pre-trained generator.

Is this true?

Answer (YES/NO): NO